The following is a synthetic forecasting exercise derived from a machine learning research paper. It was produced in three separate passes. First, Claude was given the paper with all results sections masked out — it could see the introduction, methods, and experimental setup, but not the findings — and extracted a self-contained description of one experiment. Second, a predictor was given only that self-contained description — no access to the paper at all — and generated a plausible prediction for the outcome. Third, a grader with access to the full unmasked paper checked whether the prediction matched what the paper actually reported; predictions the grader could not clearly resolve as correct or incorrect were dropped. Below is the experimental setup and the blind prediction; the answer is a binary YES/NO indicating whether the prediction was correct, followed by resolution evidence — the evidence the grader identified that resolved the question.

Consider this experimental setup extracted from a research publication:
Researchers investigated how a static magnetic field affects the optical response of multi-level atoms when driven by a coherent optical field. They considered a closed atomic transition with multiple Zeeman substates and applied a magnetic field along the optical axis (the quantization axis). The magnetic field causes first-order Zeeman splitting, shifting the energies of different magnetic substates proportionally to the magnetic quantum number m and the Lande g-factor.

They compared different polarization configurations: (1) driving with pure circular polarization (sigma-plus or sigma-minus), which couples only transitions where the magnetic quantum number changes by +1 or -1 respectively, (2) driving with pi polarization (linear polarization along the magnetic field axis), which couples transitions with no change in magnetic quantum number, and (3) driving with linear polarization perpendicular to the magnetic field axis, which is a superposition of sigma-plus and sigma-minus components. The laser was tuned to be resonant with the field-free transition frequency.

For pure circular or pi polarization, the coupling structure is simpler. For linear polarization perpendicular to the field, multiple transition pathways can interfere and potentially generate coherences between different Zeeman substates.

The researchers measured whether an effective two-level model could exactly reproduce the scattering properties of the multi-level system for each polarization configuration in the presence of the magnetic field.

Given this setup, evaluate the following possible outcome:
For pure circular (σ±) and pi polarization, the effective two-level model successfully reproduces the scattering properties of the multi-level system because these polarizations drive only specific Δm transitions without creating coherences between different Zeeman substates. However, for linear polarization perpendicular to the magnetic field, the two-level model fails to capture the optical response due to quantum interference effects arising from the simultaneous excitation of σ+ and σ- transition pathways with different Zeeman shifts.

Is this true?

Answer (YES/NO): NO